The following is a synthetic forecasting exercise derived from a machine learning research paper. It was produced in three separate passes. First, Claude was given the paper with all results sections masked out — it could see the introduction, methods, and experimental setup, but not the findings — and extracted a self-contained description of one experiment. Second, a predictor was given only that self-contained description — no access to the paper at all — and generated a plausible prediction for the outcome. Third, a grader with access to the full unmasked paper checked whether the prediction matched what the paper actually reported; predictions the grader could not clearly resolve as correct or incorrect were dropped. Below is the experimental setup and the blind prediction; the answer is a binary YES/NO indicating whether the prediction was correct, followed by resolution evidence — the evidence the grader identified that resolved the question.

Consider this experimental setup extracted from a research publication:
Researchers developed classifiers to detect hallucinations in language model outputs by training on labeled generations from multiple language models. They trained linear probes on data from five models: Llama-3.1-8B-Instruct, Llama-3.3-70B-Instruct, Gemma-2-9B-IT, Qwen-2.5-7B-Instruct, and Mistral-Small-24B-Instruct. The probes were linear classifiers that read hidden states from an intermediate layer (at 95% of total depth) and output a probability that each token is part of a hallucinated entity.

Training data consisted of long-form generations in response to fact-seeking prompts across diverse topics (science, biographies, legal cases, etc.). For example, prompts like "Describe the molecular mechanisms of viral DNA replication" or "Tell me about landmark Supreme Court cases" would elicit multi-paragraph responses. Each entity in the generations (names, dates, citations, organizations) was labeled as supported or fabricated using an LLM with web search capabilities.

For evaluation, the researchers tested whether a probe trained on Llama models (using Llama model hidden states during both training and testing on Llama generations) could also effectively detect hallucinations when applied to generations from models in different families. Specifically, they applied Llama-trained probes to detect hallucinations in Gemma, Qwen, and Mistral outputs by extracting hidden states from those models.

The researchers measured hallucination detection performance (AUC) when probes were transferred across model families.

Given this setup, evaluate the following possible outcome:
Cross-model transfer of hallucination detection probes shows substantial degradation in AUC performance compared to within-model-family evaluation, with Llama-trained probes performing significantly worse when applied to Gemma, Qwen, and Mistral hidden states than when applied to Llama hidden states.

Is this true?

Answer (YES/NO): NO